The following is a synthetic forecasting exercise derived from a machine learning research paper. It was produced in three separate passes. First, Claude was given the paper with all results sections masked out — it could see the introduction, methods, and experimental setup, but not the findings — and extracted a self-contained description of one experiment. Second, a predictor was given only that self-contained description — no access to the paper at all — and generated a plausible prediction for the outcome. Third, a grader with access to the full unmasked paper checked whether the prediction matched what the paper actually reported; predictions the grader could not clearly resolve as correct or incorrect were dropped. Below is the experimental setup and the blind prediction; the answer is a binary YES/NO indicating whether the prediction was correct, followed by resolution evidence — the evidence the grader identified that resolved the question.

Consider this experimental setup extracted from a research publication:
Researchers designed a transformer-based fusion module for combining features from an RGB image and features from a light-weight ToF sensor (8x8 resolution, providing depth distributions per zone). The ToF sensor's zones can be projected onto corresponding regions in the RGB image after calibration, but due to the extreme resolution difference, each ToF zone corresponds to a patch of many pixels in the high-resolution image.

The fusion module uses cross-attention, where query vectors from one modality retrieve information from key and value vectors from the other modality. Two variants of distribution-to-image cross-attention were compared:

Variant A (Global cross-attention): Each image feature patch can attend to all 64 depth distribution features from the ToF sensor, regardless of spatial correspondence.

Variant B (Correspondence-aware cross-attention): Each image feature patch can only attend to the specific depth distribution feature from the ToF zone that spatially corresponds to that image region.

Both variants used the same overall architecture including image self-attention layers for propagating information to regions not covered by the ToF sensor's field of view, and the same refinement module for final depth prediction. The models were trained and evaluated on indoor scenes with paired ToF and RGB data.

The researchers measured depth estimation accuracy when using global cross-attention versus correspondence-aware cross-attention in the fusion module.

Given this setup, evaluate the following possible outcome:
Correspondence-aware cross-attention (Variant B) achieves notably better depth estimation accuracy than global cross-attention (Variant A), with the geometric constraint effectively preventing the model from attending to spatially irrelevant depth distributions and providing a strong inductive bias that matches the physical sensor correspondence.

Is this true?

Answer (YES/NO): YES